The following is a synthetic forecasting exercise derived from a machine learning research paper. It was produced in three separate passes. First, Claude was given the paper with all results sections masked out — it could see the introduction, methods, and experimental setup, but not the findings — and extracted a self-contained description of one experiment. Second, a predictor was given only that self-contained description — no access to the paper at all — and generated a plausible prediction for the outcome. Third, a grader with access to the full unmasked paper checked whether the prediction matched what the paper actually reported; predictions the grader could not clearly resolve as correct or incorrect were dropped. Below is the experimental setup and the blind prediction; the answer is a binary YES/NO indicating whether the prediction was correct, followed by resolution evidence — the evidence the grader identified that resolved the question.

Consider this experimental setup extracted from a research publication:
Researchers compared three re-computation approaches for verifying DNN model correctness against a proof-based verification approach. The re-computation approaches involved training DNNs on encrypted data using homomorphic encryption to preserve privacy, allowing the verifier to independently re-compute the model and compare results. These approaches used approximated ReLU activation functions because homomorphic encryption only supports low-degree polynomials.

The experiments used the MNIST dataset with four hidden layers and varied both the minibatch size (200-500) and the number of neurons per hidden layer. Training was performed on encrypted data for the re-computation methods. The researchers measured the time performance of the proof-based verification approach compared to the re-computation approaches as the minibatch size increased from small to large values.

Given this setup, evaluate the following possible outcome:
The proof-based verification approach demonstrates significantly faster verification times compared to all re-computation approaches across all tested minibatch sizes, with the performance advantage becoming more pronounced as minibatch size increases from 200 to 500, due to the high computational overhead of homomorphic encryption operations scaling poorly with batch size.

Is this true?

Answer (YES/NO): NO